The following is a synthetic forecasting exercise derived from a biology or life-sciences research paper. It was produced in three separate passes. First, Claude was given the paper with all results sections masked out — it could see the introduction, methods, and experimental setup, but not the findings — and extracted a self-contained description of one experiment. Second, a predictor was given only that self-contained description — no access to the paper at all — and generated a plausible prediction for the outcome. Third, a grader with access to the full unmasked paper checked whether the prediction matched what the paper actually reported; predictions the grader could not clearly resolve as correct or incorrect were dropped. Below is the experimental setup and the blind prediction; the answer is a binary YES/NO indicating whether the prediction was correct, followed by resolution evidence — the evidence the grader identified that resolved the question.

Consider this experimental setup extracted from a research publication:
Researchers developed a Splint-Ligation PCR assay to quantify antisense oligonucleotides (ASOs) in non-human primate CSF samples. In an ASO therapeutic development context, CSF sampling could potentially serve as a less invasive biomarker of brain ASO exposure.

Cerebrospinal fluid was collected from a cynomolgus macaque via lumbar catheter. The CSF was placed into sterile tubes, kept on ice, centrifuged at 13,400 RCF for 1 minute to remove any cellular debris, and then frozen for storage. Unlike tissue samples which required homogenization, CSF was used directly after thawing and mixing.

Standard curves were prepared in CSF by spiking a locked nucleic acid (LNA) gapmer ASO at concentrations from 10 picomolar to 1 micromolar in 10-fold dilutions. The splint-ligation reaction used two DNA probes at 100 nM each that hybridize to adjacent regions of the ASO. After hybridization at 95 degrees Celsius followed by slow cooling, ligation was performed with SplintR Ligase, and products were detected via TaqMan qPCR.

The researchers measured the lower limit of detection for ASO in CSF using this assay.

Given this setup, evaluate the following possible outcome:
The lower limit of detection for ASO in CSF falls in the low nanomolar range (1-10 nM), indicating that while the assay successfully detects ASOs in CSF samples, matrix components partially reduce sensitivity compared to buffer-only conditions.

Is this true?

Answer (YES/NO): NO